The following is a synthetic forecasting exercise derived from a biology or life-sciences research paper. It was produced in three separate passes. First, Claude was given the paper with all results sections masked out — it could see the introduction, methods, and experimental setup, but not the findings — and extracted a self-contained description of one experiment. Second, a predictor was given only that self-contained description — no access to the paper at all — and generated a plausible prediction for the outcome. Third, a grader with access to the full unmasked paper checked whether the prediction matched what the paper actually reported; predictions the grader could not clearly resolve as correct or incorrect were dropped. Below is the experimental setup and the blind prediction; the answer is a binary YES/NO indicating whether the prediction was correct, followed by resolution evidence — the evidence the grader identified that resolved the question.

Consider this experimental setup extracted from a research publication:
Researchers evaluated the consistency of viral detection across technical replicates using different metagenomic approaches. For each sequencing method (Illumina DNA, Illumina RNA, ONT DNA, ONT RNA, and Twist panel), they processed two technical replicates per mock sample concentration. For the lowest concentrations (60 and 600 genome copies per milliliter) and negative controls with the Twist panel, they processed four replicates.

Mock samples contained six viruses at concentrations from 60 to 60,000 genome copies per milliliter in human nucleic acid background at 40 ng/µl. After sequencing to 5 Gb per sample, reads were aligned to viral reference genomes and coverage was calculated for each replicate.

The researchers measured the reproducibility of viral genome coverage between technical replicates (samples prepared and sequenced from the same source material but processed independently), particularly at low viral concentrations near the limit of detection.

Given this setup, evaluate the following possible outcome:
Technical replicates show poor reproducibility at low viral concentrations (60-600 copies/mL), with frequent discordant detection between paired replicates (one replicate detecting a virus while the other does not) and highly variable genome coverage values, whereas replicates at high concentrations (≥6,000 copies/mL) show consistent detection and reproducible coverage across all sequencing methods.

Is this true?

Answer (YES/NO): YES